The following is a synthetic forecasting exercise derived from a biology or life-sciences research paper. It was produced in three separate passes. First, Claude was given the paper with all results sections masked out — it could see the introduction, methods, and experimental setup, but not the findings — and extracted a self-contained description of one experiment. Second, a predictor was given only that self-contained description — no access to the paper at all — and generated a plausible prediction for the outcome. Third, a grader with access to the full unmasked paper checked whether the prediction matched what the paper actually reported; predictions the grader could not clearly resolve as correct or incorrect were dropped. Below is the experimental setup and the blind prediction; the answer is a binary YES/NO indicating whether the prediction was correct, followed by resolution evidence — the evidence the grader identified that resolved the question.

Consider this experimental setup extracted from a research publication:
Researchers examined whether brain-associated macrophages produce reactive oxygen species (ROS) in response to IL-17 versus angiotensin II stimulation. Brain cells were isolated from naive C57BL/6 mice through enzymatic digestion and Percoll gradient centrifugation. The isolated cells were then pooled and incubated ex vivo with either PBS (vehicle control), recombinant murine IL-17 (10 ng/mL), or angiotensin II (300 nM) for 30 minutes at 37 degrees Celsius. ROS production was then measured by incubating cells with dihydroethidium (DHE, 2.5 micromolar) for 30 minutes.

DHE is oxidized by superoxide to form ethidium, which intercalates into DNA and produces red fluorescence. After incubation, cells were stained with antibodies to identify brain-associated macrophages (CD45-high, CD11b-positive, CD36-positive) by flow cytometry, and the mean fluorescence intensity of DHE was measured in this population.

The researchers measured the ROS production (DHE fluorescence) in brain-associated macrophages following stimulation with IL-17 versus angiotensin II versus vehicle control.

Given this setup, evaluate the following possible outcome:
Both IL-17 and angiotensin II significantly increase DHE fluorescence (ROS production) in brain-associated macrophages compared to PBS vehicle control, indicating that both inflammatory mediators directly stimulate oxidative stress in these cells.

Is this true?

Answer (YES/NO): YES